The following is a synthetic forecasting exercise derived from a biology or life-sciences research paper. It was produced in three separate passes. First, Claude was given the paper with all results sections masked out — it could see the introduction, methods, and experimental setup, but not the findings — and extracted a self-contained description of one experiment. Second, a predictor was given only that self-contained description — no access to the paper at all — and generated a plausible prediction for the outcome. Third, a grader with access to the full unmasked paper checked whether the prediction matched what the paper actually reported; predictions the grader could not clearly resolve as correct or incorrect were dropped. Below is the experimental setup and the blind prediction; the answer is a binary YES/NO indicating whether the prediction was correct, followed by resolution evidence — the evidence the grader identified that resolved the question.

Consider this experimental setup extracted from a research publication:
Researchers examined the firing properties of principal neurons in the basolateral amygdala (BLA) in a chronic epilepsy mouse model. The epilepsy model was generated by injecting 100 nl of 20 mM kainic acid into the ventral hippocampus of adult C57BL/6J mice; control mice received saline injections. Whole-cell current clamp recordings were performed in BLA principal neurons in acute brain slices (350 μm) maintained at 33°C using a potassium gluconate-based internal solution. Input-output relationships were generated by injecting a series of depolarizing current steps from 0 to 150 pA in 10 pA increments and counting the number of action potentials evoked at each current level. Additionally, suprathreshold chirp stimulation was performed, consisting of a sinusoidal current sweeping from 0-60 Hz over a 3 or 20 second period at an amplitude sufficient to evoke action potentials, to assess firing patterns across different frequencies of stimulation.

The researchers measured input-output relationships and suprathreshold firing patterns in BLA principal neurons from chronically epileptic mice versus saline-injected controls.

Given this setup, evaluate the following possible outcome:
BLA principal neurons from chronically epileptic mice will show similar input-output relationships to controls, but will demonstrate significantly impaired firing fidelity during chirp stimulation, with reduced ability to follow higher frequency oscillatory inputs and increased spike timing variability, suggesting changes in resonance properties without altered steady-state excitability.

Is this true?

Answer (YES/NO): NO